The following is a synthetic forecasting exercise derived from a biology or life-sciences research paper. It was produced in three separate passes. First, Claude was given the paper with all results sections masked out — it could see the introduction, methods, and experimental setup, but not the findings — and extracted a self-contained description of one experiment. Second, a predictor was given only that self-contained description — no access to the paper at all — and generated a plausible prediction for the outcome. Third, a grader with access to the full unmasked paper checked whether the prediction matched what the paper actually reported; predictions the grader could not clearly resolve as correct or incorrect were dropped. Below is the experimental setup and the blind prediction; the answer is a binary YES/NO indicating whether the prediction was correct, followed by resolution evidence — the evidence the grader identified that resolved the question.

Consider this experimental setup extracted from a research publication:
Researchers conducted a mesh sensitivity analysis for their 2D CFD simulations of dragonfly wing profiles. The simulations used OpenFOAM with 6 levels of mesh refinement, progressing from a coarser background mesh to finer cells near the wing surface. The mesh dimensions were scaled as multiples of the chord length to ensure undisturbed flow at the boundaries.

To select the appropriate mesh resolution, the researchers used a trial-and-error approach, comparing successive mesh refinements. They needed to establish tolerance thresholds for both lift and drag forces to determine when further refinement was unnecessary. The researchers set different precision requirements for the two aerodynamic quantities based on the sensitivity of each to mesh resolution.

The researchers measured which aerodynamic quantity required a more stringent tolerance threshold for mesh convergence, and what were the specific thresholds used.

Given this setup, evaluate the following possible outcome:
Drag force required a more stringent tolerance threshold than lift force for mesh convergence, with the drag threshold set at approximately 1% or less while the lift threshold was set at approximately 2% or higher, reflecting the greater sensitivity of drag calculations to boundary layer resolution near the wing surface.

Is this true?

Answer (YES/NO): NO